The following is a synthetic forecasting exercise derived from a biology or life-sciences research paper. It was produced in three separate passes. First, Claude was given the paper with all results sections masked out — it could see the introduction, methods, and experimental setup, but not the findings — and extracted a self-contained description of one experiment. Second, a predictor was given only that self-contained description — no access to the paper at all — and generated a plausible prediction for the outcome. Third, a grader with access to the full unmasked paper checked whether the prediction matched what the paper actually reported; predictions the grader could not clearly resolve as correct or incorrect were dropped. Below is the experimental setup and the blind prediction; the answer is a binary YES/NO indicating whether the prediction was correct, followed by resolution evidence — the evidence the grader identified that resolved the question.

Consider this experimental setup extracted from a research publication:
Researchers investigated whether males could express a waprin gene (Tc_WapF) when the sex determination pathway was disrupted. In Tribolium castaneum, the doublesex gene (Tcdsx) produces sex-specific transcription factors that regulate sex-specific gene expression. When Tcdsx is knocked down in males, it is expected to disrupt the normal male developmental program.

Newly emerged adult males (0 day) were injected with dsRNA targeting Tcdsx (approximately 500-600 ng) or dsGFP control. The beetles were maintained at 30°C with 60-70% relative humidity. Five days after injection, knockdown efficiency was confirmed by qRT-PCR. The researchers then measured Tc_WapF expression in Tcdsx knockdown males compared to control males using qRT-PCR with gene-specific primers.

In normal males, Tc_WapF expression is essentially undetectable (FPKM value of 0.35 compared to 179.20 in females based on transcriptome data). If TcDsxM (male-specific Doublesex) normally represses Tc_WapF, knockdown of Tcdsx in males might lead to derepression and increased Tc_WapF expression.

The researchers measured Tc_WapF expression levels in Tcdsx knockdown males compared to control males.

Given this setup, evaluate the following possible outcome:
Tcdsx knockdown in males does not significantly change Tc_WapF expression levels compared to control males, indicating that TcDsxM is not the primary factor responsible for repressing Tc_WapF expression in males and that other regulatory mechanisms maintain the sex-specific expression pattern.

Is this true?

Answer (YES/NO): YES